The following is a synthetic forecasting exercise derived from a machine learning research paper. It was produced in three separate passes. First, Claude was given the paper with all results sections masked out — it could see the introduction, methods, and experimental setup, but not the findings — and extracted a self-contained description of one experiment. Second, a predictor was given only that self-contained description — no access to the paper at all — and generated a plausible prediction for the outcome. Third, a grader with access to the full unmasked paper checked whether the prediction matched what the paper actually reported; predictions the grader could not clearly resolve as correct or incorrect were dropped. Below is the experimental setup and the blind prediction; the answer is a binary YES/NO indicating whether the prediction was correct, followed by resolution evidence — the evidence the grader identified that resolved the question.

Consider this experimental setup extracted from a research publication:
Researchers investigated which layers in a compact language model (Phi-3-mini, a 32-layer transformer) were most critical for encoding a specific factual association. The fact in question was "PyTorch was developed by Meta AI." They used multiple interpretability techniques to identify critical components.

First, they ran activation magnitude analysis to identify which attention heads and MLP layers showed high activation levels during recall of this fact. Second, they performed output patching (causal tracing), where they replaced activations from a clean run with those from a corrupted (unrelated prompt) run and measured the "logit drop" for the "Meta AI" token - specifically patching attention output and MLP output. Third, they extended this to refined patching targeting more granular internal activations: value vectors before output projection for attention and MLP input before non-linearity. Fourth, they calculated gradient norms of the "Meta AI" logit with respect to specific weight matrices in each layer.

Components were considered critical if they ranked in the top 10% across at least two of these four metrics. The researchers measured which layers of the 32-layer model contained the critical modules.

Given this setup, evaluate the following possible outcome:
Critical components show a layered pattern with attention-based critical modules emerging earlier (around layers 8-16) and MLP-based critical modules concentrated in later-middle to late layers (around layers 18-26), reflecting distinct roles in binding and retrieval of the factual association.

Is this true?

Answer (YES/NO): NO